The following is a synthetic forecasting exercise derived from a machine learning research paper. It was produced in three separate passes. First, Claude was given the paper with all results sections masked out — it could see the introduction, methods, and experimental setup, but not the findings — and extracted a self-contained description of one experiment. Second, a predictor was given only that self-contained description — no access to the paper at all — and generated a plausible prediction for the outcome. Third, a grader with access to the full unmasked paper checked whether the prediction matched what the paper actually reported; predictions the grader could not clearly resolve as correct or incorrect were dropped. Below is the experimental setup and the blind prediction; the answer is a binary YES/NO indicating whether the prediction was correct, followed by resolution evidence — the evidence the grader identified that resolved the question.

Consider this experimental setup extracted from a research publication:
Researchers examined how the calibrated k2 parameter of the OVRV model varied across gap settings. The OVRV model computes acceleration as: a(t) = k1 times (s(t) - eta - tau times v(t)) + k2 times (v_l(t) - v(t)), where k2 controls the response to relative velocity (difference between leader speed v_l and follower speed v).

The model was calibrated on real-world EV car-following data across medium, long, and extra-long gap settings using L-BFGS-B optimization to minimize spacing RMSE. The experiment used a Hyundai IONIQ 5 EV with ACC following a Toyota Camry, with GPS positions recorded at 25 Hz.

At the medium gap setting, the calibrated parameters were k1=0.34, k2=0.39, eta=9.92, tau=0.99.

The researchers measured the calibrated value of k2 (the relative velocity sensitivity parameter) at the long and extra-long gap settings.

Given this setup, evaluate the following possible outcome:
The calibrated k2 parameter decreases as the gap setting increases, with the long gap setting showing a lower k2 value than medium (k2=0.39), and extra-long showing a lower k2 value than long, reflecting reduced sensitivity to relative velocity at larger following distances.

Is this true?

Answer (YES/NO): NO